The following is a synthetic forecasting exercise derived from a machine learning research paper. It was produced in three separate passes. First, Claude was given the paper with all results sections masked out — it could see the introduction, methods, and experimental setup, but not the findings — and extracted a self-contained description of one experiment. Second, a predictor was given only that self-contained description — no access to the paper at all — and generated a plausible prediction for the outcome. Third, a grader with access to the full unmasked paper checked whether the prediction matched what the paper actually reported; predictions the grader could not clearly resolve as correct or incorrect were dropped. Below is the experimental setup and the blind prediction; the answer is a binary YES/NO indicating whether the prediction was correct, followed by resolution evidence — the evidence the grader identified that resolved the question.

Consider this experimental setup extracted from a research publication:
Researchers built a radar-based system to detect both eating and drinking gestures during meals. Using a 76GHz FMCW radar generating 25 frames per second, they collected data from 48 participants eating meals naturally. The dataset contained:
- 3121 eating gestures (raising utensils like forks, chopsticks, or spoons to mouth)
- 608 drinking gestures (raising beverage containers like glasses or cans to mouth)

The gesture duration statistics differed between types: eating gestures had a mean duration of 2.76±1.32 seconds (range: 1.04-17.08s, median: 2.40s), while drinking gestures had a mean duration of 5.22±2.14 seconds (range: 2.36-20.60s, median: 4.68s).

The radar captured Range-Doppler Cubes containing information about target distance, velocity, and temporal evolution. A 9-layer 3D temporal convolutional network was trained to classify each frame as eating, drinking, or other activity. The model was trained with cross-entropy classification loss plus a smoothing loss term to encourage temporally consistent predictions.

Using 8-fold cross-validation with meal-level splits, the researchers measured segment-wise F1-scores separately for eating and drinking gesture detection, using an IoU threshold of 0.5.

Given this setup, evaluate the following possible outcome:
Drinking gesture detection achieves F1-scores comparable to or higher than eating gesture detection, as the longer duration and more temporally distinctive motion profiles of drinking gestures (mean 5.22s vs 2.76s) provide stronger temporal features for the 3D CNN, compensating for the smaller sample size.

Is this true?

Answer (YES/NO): NO